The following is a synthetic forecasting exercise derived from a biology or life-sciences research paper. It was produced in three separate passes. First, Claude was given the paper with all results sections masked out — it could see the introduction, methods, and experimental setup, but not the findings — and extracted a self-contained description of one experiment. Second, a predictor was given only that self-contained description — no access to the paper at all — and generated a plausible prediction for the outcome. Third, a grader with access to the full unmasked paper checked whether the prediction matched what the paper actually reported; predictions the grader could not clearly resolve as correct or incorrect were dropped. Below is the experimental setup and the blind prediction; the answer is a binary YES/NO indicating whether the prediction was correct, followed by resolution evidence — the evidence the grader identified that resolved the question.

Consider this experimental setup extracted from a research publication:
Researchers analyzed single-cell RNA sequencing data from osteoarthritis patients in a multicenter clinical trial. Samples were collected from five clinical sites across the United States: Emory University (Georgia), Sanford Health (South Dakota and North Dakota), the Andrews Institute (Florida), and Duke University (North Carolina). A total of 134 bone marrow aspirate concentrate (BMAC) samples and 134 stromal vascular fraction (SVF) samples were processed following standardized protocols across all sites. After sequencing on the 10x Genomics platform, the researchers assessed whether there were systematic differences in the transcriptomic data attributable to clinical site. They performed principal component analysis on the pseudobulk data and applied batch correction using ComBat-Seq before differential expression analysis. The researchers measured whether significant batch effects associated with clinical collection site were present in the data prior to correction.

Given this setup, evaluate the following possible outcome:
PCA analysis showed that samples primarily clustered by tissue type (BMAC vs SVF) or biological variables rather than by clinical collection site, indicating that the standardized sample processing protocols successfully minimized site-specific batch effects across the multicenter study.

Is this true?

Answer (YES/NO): NO